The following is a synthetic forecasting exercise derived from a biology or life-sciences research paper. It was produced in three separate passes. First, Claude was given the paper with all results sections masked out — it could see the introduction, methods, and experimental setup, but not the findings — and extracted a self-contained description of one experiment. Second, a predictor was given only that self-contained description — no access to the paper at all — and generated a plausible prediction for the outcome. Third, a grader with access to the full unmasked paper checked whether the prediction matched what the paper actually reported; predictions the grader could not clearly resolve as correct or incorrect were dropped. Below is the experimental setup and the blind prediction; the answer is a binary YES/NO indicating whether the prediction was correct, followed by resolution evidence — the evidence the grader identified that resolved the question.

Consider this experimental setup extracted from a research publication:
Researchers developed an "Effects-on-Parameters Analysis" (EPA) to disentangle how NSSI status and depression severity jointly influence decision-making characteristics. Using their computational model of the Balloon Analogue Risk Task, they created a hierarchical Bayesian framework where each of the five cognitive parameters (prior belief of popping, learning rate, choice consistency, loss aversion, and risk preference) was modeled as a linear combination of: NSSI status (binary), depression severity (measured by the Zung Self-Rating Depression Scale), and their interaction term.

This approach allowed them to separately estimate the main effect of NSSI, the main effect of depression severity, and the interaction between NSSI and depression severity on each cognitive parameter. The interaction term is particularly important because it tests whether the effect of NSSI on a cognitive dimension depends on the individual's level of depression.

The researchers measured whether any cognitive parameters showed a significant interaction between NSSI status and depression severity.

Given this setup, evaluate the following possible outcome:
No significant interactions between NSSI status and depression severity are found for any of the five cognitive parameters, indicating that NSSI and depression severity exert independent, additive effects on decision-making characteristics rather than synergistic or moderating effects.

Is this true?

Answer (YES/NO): NO